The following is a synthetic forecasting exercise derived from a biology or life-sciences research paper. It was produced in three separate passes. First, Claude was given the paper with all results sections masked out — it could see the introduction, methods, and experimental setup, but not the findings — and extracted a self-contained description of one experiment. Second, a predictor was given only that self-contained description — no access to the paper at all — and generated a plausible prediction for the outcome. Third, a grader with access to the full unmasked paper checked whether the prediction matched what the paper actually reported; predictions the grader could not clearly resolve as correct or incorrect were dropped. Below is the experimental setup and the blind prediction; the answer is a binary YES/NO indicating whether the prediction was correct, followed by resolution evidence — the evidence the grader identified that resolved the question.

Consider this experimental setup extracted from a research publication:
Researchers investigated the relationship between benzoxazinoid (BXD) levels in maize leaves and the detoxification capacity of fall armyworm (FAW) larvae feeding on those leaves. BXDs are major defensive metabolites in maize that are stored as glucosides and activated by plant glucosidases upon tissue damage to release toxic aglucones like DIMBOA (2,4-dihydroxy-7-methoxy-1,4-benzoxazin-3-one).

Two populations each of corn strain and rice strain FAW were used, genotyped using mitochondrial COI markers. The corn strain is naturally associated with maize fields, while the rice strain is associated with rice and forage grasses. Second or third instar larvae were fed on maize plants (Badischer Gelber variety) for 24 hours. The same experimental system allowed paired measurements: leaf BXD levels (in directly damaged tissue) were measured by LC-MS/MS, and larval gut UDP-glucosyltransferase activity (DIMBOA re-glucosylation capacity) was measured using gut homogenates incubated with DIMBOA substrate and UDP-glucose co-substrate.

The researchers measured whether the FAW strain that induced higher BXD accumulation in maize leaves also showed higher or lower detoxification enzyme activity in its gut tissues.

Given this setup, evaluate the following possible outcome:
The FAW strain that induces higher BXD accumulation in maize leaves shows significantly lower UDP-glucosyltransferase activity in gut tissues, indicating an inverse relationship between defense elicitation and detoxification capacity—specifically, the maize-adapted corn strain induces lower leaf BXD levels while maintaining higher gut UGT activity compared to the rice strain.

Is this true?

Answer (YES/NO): YES